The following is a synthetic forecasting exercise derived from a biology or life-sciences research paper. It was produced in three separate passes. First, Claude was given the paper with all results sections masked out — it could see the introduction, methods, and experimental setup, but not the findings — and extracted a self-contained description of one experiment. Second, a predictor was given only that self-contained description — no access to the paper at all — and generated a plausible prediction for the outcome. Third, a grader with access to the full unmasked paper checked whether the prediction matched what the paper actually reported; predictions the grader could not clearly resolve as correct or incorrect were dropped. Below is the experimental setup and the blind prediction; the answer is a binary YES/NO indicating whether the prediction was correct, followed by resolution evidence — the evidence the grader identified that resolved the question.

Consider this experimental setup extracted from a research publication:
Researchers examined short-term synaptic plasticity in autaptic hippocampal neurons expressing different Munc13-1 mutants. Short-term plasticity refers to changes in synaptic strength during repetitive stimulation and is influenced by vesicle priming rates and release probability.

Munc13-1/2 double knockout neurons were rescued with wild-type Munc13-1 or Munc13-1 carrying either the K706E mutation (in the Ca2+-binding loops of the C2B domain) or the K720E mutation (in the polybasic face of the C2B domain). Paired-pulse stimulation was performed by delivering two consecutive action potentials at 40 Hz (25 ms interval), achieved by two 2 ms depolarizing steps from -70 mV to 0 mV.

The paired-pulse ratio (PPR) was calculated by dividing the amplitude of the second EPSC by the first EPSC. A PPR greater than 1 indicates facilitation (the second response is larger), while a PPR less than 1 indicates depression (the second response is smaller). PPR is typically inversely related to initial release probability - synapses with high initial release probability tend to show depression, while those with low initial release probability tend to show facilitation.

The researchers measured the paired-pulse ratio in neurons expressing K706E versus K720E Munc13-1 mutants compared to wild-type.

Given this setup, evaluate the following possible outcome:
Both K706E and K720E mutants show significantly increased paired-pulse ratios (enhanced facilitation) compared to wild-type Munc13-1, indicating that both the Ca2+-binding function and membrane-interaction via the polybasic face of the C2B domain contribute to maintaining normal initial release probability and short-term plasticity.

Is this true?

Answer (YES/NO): NO